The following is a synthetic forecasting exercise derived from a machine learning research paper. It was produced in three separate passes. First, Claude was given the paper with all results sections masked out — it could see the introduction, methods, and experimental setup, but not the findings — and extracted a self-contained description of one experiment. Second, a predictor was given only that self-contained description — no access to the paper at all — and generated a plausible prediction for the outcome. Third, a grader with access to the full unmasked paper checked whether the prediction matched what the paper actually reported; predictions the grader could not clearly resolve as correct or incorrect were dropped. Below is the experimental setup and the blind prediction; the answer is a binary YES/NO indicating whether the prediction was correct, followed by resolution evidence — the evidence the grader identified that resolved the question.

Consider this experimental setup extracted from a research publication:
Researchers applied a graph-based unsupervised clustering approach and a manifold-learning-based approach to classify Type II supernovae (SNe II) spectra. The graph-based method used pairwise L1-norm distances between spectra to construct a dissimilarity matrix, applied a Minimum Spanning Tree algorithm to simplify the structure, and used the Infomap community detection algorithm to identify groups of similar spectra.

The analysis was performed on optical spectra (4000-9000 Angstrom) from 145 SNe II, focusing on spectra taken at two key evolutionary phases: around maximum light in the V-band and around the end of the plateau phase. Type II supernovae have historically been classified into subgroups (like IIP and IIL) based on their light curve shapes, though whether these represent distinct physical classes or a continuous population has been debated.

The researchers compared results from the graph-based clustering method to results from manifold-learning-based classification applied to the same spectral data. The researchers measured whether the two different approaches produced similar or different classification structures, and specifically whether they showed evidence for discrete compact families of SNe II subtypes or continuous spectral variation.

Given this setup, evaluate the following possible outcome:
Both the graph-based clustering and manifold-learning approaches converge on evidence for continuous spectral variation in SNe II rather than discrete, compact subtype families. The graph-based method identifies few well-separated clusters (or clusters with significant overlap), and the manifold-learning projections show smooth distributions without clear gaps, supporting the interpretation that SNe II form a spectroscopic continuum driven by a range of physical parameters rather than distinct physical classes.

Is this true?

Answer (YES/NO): YES